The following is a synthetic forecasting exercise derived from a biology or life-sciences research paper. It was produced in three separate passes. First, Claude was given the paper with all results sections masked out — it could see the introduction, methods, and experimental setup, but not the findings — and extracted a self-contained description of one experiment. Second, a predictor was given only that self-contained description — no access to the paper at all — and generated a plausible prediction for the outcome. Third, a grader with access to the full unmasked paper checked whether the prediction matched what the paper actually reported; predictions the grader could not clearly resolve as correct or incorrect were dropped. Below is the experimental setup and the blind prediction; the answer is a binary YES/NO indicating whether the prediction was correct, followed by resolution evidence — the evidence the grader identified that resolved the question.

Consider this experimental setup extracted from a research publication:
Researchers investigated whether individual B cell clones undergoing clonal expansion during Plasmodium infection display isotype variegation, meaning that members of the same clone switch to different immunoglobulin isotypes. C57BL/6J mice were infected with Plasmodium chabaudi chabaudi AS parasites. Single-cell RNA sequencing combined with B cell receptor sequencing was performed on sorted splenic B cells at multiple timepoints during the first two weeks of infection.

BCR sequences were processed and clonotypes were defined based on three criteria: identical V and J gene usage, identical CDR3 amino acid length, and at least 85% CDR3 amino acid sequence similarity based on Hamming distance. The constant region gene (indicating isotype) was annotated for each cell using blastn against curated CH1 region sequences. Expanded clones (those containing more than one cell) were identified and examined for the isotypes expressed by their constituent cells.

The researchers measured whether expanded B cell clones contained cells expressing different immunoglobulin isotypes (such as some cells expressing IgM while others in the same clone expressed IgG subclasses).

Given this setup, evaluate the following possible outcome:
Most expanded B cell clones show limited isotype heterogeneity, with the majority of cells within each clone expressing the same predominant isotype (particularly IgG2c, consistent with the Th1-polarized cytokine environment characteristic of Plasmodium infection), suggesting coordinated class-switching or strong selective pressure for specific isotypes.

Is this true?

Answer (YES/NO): NO